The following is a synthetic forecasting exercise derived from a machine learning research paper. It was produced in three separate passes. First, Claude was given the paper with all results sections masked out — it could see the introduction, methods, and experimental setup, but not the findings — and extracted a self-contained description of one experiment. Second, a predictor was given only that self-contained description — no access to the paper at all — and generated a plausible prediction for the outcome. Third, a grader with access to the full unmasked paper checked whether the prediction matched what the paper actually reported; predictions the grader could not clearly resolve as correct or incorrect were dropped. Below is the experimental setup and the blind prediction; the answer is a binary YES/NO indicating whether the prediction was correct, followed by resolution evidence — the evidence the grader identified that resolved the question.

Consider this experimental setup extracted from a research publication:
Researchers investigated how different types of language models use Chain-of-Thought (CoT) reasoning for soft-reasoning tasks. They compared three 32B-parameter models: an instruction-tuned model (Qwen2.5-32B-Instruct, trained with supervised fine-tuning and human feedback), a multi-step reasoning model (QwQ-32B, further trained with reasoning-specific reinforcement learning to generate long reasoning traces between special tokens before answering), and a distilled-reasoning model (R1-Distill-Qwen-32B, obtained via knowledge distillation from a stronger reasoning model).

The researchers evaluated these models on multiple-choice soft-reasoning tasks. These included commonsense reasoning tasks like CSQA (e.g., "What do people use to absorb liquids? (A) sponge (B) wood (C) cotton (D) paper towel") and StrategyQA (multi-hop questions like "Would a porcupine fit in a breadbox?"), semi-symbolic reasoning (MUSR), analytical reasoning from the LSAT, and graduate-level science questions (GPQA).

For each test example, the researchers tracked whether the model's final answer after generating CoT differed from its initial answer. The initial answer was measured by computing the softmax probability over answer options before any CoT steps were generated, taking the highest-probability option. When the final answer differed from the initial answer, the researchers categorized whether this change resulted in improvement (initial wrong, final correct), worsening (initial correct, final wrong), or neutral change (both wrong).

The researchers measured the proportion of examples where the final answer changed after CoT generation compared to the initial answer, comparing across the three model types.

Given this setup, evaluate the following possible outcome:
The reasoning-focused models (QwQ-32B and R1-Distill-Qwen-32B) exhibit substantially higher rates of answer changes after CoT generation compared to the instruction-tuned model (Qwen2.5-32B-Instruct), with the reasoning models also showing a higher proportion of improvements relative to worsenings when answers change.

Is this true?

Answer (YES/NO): NO